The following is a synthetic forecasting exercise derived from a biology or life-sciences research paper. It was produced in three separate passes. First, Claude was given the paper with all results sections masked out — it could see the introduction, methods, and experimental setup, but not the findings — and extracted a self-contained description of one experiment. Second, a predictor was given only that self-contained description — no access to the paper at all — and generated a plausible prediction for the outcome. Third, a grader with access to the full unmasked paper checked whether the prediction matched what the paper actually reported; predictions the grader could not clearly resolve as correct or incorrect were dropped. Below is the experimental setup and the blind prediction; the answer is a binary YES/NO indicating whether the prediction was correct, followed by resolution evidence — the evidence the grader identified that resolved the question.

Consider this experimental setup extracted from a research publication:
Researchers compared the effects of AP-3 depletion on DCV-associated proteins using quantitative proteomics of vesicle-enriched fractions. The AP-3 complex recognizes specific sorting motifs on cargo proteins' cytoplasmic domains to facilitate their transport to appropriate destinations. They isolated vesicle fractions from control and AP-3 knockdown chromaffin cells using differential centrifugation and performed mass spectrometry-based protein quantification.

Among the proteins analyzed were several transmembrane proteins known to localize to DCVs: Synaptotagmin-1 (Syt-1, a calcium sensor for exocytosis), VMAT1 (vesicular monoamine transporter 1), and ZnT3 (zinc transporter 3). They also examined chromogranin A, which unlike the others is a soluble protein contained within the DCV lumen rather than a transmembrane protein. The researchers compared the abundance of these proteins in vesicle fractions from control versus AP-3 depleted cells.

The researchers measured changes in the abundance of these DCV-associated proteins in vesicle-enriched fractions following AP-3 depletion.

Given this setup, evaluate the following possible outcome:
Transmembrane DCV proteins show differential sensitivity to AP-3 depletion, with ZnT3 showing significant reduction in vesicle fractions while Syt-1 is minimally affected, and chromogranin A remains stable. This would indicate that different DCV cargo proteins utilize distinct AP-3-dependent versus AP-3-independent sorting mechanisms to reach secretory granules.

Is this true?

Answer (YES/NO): NO